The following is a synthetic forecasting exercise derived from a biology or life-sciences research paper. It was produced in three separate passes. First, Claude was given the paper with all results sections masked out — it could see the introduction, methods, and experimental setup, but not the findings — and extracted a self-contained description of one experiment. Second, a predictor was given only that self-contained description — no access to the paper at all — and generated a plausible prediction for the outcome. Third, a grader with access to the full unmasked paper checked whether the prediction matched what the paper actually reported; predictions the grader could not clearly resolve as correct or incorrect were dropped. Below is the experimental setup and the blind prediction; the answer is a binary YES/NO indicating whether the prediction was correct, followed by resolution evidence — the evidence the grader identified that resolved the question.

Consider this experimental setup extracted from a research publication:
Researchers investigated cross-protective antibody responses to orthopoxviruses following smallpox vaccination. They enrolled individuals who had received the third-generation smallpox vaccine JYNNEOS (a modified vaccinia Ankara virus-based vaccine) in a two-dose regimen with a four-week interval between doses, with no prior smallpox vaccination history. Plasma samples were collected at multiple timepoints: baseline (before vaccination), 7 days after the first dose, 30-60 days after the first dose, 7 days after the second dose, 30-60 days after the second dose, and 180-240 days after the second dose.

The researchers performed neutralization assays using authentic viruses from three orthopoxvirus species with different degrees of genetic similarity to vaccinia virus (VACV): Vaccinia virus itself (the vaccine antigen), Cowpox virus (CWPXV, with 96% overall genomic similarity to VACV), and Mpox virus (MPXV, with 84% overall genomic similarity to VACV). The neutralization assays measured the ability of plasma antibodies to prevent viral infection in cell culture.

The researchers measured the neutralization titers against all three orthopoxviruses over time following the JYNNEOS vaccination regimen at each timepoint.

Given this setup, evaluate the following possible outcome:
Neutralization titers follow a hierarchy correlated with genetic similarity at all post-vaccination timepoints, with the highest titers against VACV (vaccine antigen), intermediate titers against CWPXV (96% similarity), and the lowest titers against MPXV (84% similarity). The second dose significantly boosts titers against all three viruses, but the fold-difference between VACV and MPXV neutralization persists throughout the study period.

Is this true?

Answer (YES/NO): NO